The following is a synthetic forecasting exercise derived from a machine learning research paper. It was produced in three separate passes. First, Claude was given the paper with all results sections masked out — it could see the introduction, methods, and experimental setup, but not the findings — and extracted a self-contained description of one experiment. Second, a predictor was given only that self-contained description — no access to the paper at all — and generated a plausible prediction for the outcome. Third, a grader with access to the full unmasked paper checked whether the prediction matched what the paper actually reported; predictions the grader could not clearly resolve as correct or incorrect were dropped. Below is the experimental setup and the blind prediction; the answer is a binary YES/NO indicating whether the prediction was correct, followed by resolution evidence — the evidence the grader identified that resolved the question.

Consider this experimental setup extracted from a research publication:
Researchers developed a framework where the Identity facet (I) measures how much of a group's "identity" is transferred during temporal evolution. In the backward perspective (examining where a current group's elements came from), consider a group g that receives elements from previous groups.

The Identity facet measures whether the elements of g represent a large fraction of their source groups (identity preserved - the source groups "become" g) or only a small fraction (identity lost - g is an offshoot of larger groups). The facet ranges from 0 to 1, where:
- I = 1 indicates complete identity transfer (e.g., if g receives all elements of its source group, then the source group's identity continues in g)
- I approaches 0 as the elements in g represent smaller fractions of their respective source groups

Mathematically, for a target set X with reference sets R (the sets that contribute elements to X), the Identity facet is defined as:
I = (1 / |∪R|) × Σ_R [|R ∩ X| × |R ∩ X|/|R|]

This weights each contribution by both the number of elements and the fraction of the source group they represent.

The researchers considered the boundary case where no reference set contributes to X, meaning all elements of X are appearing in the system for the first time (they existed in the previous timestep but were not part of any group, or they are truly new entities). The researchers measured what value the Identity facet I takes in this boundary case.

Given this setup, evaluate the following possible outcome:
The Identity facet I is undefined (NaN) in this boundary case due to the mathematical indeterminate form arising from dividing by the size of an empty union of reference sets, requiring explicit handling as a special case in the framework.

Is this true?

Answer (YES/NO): NO